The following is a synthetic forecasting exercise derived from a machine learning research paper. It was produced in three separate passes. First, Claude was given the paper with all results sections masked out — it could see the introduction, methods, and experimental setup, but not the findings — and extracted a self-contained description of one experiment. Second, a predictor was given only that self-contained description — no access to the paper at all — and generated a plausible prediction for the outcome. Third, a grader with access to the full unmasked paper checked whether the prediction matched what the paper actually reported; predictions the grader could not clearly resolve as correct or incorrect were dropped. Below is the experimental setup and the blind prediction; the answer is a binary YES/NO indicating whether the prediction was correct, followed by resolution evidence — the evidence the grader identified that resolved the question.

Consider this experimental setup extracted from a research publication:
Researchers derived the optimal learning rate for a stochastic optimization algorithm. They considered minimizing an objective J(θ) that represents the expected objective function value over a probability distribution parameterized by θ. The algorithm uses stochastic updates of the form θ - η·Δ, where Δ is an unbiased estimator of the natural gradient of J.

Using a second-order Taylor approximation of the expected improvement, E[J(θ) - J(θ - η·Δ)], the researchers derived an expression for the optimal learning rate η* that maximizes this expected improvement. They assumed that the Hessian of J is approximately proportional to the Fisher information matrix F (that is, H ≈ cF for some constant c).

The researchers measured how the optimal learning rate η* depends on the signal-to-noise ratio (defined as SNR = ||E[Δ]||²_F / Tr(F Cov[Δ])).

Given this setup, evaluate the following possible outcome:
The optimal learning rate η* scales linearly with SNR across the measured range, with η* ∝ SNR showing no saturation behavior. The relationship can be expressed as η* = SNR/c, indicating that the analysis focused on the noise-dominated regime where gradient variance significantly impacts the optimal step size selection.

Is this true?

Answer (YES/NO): NO